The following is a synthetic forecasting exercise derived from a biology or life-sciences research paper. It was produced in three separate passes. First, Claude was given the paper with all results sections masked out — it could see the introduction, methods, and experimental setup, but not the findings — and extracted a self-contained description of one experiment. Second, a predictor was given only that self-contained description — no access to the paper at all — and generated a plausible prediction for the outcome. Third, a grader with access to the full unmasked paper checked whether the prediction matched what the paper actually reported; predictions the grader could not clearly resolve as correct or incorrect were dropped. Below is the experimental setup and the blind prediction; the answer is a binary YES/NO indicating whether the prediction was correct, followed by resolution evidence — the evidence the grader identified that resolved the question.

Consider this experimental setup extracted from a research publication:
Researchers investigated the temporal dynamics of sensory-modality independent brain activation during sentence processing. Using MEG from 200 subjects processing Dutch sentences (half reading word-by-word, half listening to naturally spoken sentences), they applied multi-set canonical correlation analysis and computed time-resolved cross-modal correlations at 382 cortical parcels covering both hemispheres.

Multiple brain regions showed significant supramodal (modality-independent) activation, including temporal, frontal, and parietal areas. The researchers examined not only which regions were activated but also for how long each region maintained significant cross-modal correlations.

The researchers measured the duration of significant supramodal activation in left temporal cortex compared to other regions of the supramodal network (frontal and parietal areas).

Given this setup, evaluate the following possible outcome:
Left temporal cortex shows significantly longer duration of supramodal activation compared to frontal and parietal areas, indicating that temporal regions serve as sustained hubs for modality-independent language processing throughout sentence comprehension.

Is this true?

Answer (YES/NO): YES